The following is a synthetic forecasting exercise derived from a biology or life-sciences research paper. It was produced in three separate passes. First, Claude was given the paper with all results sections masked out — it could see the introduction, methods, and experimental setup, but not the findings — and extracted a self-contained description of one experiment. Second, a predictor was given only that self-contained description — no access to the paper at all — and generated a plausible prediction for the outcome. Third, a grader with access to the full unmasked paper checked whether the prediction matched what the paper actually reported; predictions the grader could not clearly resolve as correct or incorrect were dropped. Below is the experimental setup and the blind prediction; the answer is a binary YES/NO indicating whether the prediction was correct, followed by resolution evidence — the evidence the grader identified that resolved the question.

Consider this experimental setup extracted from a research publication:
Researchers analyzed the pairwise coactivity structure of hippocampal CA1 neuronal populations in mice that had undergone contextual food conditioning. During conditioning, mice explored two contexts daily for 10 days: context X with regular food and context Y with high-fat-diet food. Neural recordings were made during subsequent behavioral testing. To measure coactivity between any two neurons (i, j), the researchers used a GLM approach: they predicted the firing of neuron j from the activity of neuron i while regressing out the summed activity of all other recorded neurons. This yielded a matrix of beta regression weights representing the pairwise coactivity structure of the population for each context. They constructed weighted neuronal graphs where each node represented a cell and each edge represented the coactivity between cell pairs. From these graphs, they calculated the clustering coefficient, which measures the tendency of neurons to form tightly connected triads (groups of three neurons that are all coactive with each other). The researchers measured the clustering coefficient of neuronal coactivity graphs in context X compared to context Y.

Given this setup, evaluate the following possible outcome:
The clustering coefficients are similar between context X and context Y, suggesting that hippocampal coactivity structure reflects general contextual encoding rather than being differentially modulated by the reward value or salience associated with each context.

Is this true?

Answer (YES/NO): NO